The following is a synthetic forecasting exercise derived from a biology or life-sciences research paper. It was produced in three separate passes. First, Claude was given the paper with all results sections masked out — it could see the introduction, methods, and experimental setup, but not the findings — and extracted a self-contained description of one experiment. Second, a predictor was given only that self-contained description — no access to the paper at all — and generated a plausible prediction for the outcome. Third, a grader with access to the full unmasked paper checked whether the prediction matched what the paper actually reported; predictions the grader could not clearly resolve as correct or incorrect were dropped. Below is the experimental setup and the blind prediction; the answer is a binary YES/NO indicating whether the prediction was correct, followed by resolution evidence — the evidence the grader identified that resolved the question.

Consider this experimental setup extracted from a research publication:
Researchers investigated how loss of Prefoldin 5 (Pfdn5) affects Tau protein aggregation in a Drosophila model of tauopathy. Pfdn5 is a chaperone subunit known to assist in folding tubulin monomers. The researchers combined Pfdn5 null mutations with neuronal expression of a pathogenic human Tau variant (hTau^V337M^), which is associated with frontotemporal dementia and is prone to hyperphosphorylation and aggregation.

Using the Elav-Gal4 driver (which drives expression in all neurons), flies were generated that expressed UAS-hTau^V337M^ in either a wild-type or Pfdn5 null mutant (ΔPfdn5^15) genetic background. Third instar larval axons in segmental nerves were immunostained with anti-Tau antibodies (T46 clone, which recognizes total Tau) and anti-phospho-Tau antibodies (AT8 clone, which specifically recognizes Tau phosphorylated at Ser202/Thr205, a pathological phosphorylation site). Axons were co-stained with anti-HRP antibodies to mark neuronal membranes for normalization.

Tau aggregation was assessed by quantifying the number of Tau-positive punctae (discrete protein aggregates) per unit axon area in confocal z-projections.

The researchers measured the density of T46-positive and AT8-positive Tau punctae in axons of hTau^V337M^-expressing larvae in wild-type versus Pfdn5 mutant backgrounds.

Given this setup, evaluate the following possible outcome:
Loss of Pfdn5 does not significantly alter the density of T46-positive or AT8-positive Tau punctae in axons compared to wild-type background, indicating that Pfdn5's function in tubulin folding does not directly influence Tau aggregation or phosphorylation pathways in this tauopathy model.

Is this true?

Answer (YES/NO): NO